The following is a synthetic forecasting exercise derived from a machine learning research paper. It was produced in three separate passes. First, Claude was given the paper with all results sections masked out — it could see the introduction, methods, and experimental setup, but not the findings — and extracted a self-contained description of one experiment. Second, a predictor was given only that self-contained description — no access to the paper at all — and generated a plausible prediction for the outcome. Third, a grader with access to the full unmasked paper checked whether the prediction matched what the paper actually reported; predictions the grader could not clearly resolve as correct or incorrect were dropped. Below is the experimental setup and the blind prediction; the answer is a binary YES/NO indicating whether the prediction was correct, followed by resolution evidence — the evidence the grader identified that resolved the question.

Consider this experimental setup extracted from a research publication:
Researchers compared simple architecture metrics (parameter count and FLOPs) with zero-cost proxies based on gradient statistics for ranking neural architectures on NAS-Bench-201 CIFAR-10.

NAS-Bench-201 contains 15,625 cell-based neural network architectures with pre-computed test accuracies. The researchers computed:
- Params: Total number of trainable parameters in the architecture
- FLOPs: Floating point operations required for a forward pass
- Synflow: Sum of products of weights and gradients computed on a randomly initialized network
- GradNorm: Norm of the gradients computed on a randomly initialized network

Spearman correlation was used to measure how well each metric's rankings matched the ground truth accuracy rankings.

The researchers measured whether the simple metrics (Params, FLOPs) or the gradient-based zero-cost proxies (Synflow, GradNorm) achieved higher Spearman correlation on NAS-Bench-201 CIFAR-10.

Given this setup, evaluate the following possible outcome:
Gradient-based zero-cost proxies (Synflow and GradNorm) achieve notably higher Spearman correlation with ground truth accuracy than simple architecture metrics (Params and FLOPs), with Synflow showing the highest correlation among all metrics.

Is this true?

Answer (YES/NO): NO